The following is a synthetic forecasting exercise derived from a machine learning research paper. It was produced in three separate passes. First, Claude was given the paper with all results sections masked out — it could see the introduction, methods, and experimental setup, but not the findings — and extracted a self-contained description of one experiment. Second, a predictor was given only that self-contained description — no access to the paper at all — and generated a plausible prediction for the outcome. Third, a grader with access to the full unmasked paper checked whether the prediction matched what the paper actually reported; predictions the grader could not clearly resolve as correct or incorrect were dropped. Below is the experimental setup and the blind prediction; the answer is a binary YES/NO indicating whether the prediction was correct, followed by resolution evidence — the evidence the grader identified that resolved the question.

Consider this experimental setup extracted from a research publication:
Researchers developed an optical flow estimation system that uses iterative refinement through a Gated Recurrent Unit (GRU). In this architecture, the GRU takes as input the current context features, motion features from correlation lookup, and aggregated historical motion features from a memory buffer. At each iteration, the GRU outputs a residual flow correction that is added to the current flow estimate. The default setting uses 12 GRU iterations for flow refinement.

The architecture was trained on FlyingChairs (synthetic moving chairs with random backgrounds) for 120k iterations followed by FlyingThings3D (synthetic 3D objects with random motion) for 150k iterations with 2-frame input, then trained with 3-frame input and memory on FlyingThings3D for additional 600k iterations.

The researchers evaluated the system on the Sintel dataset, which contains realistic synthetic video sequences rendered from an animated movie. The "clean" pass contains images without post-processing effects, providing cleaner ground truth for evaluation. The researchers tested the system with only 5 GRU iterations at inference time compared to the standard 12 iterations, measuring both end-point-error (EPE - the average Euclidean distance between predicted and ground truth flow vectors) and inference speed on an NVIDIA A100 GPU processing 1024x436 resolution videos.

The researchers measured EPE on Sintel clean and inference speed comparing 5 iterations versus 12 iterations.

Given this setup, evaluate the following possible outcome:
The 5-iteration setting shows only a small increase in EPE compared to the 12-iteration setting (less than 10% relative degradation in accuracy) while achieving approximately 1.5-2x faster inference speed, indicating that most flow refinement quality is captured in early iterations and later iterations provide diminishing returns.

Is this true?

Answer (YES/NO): NO